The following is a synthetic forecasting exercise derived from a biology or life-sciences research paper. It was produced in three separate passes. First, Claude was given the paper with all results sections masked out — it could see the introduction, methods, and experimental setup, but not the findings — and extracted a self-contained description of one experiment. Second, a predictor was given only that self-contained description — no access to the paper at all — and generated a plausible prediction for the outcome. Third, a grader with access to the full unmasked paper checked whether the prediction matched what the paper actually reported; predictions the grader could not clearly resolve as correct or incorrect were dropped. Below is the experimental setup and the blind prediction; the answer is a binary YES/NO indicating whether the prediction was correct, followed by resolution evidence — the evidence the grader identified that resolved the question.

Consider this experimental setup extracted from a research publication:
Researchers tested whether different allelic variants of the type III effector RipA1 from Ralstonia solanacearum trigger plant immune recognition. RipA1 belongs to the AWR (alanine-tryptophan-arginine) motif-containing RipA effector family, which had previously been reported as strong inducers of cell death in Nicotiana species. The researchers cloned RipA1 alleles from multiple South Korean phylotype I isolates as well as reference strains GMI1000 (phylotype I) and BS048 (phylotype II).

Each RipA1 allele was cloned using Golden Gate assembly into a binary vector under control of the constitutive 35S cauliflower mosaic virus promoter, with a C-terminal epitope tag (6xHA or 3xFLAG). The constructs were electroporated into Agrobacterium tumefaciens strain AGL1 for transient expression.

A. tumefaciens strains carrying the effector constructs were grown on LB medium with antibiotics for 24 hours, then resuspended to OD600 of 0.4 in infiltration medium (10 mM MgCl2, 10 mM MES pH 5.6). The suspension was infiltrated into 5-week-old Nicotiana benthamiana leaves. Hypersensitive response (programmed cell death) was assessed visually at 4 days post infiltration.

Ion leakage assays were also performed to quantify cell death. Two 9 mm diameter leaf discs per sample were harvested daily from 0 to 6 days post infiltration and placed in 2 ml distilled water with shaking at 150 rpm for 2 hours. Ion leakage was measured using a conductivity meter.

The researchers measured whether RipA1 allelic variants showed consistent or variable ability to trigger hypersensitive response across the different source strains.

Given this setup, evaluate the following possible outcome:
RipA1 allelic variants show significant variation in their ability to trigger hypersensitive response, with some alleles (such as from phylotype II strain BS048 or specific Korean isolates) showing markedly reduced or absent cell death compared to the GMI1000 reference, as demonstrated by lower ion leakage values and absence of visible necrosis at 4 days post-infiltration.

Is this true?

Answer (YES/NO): YES